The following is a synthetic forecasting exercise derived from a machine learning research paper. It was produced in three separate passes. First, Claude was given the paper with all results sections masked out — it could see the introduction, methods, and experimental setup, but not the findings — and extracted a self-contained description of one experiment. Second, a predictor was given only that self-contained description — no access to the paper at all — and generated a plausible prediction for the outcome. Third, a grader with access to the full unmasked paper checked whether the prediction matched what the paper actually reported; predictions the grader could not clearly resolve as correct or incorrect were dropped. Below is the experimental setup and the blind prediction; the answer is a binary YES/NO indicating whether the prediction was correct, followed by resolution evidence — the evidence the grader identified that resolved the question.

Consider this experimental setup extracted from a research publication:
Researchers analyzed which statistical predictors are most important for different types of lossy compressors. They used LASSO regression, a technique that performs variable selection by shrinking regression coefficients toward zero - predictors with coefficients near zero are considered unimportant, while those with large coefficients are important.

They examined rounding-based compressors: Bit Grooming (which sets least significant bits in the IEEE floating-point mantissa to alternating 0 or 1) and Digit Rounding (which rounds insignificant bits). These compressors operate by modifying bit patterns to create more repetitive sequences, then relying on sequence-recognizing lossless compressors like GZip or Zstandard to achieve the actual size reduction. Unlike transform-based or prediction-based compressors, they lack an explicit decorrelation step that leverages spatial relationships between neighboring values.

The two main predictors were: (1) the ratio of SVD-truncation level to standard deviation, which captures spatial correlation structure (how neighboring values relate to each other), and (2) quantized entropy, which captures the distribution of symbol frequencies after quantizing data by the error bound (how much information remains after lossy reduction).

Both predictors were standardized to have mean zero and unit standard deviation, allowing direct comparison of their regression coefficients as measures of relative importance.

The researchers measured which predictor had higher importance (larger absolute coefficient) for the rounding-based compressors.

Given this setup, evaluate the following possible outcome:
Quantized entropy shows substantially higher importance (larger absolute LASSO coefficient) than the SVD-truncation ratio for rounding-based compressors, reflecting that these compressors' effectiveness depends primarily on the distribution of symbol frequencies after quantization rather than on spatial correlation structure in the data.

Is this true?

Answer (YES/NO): YES